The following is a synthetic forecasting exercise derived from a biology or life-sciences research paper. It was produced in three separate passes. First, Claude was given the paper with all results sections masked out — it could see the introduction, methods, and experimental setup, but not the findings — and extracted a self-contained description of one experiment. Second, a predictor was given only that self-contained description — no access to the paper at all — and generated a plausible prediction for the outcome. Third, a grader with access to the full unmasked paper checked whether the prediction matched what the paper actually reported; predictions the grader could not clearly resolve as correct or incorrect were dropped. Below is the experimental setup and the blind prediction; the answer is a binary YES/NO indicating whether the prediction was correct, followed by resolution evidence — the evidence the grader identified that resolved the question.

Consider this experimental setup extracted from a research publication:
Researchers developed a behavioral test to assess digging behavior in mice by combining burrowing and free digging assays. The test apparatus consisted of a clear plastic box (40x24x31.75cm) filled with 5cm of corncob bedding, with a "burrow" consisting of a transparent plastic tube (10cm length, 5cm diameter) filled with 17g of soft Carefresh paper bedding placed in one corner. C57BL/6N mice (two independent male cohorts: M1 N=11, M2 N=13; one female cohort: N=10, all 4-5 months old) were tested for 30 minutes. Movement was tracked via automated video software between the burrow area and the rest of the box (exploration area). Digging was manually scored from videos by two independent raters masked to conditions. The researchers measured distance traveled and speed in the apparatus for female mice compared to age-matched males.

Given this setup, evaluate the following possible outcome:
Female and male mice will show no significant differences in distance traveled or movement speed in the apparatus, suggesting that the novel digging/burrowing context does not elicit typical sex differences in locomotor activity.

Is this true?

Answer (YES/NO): NO